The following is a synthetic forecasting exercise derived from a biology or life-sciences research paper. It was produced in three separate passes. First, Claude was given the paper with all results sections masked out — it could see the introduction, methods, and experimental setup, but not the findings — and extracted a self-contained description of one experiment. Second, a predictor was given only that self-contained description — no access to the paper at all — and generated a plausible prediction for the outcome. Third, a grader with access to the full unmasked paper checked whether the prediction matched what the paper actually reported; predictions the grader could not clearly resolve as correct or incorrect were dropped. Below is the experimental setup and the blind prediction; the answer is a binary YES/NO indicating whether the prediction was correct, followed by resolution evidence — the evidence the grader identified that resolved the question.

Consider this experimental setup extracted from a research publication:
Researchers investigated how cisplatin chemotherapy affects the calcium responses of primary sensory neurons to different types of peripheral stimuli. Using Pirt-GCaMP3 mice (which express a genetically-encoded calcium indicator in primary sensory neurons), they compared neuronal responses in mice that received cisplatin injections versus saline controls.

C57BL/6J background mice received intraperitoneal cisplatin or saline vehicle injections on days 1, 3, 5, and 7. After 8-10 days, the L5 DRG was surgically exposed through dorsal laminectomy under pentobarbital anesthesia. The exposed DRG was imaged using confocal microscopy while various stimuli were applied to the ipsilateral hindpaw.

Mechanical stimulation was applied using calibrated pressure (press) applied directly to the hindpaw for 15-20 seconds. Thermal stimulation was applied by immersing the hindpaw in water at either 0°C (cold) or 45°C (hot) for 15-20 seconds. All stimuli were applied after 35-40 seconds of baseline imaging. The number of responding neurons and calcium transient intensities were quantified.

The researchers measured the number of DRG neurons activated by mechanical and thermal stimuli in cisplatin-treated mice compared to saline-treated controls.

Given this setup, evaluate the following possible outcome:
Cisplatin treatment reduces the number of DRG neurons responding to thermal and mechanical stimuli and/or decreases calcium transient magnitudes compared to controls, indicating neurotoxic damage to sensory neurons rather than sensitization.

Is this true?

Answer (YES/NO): NO